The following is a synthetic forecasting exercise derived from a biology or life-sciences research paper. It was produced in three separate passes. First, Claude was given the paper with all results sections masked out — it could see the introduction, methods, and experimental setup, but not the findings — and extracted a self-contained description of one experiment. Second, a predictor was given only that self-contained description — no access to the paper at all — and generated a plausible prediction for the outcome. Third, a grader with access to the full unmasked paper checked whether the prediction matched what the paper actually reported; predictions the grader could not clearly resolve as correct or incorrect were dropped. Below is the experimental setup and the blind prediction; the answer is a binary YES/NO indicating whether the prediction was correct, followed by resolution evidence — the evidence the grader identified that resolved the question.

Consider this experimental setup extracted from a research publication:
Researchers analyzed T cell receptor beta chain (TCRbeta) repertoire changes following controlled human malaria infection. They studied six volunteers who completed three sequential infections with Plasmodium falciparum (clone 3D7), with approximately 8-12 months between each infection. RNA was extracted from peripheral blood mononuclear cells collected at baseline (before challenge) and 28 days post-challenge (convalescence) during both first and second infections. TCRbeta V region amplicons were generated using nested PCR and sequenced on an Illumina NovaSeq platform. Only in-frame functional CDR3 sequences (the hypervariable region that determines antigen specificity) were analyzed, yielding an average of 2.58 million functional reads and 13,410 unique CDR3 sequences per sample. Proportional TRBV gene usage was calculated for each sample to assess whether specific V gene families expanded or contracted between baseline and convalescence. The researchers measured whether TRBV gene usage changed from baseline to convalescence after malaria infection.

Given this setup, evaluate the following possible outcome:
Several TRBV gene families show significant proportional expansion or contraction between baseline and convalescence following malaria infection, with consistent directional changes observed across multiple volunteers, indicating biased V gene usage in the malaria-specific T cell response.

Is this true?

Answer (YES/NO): NO